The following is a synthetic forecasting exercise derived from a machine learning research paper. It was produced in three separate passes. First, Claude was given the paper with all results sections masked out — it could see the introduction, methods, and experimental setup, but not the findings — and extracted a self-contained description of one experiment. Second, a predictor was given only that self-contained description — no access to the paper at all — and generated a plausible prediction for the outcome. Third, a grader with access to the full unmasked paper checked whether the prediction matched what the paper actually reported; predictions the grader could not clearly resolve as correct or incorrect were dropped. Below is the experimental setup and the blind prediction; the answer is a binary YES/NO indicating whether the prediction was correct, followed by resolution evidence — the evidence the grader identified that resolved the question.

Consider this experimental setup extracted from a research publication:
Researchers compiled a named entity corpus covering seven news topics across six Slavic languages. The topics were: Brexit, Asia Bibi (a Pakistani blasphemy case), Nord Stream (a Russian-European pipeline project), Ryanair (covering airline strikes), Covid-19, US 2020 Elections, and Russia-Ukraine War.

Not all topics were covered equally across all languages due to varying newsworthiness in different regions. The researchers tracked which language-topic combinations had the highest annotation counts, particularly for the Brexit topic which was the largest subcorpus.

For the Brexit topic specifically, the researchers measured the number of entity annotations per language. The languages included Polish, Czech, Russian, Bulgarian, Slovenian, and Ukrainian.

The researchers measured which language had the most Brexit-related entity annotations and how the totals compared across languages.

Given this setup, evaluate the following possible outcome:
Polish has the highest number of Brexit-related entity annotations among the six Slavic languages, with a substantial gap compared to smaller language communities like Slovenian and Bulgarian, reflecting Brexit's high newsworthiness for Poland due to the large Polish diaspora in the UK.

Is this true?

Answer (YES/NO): NO